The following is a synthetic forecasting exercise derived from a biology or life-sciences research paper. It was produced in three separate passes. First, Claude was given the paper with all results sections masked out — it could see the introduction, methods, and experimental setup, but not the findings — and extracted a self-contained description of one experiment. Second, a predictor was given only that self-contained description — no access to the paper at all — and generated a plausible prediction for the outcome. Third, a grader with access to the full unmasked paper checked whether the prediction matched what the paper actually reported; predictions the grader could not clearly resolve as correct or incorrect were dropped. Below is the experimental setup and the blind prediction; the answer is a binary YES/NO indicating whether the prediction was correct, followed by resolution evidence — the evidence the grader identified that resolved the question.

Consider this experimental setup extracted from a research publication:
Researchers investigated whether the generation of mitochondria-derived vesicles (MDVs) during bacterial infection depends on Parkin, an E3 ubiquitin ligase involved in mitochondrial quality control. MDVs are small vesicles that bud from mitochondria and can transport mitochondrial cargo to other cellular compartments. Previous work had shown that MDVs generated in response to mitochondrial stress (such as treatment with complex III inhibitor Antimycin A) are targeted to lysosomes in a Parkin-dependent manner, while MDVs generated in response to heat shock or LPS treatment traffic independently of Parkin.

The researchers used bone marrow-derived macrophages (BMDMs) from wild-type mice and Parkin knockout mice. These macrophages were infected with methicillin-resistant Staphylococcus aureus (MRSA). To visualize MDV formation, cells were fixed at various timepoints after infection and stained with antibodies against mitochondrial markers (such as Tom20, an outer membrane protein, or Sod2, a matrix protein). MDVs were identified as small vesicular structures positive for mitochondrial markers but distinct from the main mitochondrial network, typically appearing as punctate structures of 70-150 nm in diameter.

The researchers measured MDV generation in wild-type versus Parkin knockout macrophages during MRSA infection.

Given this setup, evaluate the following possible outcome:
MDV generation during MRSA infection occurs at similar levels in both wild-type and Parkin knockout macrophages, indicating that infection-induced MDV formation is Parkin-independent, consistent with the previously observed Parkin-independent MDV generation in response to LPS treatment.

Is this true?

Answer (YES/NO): NO